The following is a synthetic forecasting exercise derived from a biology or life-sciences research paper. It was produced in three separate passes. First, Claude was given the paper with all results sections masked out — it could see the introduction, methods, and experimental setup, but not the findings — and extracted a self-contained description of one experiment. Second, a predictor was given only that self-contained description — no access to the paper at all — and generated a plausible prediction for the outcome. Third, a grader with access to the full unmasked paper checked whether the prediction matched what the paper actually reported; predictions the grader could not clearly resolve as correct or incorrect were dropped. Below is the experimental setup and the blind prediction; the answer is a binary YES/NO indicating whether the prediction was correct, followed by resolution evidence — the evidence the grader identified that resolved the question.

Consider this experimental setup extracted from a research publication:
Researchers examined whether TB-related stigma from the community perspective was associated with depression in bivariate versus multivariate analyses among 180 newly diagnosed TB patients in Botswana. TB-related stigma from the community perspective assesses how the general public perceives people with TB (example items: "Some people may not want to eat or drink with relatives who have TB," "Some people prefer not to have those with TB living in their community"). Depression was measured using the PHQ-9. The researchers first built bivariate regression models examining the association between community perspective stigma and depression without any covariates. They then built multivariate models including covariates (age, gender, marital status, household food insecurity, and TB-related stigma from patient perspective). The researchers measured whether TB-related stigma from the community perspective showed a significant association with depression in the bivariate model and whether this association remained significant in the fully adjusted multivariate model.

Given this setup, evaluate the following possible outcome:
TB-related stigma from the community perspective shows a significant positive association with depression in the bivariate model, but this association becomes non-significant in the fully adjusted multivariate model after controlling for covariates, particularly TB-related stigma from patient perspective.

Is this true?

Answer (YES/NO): YES